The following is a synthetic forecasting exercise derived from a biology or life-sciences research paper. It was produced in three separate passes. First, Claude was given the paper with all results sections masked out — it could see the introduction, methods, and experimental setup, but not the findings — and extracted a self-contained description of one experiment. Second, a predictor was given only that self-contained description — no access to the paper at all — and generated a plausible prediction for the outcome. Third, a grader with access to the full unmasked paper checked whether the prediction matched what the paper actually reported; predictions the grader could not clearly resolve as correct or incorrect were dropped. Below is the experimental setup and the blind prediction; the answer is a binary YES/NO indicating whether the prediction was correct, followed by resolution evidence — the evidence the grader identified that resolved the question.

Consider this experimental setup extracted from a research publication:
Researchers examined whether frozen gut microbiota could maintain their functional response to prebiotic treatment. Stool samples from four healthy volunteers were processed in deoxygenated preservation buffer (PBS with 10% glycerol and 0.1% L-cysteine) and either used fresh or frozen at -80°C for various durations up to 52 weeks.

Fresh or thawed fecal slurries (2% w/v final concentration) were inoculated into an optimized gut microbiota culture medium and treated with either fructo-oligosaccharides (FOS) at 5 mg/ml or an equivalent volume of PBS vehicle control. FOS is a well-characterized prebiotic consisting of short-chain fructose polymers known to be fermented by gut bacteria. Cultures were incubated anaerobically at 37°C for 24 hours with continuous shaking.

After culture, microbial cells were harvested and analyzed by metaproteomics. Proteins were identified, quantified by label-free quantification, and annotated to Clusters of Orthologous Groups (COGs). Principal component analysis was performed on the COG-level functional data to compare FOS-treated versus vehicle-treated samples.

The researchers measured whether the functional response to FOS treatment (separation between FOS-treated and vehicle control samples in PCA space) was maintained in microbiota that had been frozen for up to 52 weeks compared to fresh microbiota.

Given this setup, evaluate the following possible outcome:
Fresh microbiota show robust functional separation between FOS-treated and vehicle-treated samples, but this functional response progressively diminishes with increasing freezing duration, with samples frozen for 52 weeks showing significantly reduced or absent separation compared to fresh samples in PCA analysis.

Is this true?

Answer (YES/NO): NO